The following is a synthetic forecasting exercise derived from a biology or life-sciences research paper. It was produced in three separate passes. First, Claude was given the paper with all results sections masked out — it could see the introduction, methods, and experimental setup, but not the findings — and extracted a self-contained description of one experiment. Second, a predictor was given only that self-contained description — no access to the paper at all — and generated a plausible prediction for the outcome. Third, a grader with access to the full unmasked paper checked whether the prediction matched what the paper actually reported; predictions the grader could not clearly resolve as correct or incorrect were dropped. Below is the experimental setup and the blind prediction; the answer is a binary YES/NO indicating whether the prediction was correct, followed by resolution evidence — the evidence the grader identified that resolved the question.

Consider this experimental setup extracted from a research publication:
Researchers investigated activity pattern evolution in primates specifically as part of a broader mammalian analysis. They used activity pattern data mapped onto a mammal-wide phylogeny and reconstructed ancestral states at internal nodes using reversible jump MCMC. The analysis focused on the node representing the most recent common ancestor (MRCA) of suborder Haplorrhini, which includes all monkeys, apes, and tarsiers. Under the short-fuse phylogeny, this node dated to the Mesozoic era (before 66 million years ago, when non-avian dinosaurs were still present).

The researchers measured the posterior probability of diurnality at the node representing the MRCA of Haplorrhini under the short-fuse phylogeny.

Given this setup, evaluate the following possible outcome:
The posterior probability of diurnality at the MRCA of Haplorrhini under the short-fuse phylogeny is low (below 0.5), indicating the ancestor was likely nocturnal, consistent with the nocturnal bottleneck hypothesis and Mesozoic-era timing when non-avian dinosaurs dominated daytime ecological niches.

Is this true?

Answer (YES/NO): YES